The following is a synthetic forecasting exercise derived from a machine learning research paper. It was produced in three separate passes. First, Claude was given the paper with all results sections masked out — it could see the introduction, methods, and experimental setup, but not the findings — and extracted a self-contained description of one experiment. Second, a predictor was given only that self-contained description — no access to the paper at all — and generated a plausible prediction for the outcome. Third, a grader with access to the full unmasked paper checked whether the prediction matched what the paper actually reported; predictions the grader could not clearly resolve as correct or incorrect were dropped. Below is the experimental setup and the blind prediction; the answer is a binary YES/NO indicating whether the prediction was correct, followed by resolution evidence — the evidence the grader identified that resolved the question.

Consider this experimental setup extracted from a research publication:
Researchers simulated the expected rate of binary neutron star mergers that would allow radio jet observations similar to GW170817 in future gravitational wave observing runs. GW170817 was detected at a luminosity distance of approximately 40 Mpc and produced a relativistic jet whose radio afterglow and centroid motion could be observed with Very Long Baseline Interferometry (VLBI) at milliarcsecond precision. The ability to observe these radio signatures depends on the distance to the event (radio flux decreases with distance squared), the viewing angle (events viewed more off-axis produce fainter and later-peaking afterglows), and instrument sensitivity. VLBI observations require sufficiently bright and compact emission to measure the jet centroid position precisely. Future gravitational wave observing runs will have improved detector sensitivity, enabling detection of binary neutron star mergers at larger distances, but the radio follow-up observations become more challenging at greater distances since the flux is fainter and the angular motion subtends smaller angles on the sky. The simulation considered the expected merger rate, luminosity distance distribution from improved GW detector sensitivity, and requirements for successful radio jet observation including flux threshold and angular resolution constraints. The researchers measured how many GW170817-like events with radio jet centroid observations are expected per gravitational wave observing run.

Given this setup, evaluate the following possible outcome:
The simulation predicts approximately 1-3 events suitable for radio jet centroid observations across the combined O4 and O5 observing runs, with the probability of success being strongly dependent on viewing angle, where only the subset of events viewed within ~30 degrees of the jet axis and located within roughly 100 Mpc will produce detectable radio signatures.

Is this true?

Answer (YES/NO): NO